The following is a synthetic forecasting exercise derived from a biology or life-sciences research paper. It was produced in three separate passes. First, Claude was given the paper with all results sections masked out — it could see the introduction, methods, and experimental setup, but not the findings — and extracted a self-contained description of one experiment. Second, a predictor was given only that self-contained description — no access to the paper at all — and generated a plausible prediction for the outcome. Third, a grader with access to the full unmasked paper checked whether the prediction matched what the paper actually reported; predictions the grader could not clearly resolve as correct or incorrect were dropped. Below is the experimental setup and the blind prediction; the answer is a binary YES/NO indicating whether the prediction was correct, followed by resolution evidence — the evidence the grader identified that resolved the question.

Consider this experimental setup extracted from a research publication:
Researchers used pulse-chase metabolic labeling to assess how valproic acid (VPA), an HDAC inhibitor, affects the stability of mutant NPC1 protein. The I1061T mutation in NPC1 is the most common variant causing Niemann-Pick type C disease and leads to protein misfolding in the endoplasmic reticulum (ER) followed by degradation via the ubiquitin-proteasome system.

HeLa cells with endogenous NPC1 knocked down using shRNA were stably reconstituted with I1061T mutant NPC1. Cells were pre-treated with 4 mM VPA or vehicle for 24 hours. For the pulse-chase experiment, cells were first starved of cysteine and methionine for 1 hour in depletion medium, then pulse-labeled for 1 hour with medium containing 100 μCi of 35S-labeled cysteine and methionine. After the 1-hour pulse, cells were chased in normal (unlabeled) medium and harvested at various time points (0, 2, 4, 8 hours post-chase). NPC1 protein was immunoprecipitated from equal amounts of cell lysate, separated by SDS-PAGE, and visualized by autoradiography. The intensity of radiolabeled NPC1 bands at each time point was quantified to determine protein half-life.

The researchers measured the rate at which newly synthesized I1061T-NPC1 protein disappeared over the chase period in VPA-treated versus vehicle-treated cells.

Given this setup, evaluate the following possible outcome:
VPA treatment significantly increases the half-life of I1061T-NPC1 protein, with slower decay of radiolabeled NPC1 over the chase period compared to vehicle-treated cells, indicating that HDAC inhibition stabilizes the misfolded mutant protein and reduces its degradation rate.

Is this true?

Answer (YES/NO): NO